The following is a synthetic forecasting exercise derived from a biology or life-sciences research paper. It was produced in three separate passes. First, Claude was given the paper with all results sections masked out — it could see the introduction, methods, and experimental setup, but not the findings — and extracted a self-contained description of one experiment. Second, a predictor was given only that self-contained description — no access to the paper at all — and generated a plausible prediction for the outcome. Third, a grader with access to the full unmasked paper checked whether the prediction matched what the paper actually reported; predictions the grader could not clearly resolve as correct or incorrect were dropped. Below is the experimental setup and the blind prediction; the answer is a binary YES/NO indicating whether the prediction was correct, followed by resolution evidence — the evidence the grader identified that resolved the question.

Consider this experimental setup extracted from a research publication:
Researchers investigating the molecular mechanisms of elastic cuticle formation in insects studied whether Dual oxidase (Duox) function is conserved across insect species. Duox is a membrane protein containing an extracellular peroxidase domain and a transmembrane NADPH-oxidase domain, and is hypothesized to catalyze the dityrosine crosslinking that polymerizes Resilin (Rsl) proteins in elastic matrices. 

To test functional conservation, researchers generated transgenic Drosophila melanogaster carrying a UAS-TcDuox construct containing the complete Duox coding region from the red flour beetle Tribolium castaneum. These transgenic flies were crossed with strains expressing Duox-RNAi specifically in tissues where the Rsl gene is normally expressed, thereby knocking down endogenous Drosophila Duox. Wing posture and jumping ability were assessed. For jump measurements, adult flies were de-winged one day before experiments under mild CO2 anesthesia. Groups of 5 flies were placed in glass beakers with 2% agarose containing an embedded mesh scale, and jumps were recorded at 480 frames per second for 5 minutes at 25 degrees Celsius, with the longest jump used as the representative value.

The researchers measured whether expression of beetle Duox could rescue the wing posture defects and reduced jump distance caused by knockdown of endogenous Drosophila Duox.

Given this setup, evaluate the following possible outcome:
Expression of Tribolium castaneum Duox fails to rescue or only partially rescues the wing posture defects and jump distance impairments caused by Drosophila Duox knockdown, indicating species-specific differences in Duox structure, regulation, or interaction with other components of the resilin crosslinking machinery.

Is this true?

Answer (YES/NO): NO